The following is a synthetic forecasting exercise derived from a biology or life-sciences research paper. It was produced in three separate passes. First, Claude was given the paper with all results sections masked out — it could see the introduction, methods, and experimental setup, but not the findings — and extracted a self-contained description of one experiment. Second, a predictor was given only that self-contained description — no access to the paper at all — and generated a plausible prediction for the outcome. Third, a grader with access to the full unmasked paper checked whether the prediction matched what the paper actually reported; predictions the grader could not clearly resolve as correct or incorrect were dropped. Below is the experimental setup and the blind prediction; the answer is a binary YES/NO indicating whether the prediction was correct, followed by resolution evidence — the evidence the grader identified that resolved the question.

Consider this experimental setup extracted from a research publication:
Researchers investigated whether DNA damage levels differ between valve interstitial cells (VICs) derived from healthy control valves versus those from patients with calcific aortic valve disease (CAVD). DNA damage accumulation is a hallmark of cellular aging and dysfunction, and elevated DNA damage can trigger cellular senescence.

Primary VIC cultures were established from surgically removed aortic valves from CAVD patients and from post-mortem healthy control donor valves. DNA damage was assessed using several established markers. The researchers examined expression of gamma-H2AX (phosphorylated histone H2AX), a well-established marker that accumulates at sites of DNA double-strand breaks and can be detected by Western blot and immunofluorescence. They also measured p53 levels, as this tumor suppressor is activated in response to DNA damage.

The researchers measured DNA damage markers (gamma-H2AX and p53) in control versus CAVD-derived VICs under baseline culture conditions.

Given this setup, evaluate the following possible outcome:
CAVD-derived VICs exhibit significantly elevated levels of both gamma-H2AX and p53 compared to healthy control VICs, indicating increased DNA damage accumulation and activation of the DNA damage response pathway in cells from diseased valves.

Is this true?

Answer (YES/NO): NO